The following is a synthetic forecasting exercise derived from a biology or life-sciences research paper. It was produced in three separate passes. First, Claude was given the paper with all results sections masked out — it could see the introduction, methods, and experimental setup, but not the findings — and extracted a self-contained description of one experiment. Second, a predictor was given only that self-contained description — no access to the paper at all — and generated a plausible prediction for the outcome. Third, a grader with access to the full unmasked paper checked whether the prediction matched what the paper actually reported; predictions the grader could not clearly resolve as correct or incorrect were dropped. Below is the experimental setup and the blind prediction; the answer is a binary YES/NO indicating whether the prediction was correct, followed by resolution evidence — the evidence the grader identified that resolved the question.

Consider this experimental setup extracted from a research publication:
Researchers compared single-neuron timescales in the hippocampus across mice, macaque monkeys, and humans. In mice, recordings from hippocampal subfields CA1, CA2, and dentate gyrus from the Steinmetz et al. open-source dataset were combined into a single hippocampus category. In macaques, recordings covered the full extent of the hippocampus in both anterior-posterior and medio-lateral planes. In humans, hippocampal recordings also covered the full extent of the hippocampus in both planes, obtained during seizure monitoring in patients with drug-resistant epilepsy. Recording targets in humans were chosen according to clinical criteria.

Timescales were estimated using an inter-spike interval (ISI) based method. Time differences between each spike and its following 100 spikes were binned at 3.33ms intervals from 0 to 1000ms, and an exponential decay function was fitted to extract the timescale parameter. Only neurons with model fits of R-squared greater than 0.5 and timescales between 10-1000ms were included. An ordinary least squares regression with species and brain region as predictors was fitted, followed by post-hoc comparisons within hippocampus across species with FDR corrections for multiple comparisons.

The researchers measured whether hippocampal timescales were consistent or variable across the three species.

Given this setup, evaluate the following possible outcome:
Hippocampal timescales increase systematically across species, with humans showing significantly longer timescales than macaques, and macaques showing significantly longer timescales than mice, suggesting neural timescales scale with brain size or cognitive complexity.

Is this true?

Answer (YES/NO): NO